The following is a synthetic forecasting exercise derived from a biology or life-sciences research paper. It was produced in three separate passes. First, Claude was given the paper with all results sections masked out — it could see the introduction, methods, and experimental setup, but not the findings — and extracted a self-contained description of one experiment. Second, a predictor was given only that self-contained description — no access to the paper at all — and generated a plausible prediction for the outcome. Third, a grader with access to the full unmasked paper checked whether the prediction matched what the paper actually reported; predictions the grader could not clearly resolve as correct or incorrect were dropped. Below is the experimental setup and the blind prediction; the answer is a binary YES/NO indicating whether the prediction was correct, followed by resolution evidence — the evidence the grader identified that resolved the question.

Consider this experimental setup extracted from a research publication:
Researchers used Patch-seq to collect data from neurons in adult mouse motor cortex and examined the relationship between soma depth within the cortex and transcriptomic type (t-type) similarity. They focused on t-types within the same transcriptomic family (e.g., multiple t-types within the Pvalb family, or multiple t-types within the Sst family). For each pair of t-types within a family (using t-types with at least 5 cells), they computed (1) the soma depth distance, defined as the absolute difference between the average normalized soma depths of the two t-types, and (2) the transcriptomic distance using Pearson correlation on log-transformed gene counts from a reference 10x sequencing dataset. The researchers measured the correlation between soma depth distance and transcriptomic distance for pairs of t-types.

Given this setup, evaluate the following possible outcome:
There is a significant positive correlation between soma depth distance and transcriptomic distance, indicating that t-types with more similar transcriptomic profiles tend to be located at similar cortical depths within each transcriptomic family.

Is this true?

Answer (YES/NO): YES